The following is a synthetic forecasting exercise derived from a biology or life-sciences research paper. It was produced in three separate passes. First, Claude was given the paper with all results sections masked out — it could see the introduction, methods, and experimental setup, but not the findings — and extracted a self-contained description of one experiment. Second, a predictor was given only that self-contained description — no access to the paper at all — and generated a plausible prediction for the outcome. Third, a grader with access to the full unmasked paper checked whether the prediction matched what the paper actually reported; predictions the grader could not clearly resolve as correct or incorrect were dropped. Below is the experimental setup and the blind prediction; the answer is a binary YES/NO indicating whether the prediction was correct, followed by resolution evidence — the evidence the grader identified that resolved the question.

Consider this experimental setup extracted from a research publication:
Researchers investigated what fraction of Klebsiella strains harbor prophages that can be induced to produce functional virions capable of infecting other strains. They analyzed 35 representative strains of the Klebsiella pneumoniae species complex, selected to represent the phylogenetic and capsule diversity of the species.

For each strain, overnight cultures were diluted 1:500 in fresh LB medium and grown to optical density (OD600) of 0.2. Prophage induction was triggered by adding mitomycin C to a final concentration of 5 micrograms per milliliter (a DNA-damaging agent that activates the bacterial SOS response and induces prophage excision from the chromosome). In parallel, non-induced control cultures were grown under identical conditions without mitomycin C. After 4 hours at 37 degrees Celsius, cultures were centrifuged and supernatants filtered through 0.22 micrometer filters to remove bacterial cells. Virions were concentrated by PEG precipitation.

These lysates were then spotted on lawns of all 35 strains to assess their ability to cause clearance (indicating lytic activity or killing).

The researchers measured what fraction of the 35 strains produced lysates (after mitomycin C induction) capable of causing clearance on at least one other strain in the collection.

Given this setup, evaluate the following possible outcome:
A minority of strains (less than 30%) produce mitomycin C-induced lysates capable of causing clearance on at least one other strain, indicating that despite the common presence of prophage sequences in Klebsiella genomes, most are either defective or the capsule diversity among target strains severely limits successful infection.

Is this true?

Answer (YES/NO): NO